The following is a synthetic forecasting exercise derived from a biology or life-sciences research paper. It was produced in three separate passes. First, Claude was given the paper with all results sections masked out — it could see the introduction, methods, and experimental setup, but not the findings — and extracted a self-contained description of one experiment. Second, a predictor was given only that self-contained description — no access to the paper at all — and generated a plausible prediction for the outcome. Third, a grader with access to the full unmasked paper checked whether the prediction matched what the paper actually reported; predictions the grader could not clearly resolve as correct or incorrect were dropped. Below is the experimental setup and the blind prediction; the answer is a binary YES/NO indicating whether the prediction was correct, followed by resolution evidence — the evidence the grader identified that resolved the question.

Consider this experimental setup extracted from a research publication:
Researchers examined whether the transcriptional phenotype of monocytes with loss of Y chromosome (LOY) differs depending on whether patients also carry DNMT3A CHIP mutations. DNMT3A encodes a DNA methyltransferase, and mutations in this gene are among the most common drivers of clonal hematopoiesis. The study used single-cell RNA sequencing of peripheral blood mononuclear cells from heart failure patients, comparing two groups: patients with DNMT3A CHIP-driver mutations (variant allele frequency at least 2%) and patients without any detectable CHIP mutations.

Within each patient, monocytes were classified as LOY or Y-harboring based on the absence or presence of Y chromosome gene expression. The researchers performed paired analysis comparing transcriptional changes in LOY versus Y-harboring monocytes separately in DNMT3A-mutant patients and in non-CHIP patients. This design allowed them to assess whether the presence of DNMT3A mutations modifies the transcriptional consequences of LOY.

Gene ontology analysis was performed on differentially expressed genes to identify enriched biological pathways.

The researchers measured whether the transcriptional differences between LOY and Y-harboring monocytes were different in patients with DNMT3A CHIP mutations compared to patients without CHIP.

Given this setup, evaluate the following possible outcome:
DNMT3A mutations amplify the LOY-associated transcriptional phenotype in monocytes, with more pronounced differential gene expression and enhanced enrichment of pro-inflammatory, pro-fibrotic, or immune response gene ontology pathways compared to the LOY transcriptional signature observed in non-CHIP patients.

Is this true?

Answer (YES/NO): YES